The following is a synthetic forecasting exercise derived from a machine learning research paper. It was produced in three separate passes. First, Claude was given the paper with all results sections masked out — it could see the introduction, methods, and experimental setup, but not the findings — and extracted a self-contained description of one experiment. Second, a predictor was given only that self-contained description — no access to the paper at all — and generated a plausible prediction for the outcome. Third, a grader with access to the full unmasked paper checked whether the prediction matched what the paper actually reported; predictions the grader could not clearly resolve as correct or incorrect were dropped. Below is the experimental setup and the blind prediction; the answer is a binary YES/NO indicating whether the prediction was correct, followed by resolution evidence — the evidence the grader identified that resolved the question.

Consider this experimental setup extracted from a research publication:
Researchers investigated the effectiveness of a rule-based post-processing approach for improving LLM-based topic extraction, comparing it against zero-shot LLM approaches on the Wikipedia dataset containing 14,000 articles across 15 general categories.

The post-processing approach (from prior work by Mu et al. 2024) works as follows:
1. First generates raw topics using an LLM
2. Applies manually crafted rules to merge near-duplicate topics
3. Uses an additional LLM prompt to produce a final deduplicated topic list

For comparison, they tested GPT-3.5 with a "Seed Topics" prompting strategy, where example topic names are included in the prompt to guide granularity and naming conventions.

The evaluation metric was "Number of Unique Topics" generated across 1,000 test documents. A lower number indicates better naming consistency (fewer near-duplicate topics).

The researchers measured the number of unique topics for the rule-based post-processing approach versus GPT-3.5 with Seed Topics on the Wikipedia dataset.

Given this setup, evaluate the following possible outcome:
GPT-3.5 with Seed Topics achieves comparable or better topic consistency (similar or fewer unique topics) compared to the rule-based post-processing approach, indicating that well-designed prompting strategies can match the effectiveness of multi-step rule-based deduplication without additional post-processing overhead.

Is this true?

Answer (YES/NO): NO